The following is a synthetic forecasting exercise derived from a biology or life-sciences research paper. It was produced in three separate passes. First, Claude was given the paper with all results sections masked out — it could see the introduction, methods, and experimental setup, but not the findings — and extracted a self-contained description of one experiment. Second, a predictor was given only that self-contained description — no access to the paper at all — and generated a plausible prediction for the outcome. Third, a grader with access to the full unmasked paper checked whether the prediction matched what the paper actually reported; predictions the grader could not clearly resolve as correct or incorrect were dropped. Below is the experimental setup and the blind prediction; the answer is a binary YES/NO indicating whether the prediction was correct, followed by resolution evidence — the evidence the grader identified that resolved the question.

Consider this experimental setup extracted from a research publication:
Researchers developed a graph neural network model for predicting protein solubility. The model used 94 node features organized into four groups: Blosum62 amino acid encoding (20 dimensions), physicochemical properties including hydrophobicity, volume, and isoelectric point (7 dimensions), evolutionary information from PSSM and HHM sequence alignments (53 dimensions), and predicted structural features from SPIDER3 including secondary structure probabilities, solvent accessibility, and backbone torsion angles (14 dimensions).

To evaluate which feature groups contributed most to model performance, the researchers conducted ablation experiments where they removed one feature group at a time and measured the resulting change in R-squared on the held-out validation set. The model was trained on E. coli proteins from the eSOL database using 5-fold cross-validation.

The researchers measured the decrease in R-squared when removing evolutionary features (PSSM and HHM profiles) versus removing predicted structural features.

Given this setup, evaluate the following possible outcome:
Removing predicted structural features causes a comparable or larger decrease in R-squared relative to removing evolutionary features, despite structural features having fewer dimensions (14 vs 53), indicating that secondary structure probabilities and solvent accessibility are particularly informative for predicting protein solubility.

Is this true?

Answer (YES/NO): YES